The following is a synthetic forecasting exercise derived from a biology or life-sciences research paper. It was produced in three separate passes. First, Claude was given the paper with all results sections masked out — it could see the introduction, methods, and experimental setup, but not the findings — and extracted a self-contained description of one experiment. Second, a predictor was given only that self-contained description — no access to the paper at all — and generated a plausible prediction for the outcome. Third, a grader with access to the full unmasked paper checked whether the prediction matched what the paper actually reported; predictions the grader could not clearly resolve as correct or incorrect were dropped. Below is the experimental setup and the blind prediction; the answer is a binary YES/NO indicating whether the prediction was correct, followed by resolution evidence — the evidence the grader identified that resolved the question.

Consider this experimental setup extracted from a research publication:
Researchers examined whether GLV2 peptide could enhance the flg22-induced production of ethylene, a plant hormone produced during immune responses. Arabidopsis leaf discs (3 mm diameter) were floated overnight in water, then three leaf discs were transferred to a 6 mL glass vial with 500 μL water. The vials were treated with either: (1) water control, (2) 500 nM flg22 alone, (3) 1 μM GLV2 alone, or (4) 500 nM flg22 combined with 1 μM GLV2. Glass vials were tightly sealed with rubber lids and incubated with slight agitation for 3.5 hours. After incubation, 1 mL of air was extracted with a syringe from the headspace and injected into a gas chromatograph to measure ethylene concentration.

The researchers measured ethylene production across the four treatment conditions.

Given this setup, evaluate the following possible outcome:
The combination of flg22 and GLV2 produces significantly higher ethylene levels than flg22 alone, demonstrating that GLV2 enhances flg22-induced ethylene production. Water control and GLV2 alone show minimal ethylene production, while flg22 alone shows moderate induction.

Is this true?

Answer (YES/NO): YES